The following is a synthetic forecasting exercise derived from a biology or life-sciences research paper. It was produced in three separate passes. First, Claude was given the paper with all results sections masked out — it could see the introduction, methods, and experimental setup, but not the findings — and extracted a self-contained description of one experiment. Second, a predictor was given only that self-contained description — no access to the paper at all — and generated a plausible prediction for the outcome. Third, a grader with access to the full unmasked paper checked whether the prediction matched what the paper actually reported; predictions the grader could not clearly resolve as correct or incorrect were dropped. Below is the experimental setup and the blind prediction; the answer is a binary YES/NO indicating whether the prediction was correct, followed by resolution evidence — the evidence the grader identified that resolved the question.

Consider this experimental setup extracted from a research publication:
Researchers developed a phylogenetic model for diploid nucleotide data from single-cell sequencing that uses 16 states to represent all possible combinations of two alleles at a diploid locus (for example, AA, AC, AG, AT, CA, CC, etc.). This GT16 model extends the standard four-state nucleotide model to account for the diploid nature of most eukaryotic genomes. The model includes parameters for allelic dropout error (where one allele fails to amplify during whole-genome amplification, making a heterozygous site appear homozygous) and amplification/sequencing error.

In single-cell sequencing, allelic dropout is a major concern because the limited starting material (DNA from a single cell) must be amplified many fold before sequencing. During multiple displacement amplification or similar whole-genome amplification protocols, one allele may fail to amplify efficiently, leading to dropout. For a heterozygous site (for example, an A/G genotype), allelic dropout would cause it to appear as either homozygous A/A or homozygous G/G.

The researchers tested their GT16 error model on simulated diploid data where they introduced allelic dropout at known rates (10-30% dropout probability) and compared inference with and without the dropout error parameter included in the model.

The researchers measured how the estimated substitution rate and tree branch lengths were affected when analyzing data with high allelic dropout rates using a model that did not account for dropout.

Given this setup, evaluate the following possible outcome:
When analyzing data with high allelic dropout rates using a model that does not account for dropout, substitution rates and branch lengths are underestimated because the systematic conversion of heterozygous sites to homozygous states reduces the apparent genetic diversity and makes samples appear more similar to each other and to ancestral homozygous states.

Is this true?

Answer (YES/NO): NO